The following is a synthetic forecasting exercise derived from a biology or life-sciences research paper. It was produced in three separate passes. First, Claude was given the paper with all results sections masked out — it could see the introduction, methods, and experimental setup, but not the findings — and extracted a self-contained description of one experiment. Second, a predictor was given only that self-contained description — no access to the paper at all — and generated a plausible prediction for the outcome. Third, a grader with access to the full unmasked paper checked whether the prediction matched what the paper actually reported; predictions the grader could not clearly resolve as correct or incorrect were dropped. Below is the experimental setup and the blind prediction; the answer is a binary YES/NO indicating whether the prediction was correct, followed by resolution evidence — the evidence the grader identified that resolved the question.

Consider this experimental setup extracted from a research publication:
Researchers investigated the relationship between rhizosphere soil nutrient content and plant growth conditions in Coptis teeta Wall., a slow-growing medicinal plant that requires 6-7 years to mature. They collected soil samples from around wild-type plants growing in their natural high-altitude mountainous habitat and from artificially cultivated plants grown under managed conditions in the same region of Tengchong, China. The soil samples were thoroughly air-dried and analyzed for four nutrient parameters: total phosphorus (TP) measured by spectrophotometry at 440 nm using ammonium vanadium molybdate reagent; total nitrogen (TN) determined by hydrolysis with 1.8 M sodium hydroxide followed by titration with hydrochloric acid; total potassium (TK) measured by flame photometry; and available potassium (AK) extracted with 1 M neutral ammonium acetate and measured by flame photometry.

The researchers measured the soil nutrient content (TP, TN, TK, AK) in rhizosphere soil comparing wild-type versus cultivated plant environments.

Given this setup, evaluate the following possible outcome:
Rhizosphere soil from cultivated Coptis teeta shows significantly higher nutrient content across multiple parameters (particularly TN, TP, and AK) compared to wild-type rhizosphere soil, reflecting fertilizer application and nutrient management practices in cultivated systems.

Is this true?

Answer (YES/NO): NO